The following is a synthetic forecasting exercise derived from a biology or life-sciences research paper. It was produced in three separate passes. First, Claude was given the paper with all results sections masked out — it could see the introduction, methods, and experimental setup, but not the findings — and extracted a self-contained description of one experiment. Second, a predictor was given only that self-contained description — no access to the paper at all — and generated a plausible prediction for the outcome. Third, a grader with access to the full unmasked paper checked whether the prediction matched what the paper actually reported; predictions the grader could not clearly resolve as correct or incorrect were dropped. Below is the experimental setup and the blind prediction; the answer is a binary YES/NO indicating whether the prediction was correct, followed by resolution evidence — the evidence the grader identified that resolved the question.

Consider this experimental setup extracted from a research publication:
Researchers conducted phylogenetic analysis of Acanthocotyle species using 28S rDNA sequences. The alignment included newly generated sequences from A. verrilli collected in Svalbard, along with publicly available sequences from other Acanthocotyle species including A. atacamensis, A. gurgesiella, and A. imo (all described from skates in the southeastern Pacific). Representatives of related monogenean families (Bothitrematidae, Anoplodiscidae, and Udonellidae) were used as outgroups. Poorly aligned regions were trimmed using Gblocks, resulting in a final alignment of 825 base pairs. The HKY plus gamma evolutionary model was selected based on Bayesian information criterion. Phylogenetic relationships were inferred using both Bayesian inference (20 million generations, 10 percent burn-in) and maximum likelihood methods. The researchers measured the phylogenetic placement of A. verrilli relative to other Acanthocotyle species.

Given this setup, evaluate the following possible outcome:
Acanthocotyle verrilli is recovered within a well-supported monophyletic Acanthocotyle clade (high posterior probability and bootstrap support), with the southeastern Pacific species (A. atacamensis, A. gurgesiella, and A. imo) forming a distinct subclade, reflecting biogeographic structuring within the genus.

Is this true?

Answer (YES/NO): NO